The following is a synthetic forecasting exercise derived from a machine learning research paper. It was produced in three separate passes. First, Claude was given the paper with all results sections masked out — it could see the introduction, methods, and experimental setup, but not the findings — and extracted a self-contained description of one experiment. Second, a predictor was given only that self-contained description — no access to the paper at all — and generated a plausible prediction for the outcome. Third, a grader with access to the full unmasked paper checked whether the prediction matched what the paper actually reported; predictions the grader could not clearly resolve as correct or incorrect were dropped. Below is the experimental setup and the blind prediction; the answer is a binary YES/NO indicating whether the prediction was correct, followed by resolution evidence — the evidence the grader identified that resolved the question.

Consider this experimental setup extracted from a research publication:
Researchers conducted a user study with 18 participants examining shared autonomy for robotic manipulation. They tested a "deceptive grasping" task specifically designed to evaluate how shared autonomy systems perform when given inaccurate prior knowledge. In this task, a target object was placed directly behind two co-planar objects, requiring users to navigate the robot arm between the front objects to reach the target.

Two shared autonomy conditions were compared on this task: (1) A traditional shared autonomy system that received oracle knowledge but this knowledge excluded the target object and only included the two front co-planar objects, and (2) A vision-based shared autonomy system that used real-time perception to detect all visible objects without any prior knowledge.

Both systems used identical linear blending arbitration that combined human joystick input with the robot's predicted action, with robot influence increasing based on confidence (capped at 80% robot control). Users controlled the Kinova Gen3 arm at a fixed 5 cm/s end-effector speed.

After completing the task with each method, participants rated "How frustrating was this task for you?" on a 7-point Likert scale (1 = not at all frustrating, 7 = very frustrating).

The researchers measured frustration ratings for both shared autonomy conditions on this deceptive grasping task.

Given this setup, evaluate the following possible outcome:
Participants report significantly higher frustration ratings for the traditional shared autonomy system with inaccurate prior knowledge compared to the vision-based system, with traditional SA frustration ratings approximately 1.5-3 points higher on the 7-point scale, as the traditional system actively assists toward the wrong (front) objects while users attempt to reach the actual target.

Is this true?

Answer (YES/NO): YES